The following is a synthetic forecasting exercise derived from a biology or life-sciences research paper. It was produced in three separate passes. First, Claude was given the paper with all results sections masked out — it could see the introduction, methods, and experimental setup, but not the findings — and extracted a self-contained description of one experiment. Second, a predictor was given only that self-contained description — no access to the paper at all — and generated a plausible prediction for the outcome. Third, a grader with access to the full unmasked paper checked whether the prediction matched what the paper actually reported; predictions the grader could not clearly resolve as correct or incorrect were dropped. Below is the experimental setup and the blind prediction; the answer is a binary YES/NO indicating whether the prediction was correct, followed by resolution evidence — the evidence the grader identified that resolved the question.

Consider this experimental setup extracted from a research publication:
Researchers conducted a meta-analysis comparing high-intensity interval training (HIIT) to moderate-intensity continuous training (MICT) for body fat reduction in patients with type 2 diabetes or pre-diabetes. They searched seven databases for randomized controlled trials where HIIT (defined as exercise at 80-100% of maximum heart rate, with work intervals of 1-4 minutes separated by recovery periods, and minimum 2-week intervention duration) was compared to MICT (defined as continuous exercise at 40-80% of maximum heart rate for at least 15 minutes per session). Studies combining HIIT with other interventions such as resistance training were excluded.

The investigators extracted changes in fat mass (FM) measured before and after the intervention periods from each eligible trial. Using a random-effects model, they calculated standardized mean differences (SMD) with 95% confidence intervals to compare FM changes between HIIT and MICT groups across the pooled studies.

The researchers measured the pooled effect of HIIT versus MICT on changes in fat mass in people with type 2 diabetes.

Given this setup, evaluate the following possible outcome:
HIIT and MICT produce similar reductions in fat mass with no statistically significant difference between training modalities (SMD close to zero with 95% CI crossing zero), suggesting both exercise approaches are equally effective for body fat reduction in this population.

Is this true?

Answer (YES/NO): YES